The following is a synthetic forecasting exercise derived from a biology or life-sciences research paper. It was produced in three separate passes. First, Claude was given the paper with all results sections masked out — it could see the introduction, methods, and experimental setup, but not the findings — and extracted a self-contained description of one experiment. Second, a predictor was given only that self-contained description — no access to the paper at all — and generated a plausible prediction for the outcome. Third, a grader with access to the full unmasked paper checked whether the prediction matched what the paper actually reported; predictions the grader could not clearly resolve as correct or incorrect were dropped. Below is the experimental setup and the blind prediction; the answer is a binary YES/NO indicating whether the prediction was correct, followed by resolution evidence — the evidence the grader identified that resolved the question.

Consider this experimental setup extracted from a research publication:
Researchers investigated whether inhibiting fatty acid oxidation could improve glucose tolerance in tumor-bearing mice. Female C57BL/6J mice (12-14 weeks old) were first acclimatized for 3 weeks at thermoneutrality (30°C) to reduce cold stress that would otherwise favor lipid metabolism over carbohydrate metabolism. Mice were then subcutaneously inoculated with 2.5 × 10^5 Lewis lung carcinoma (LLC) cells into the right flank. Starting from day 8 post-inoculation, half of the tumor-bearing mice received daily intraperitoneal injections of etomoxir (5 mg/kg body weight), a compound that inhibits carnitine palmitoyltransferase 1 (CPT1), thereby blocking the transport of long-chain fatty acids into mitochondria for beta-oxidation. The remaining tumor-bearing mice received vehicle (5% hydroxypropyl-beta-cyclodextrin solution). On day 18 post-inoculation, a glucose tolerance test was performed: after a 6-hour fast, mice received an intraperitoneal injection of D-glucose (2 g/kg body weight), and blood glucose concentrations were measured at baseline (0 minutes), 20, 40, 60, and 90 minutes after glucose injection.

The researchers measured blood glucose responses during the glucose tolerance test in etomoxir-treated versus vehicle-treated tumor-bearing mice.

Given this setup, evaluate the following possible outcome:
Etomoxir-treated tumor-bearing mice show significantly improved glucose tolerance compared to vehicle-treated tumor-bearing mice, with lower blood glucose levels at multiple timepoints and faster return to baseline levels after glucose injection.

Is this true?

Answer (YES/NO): NO